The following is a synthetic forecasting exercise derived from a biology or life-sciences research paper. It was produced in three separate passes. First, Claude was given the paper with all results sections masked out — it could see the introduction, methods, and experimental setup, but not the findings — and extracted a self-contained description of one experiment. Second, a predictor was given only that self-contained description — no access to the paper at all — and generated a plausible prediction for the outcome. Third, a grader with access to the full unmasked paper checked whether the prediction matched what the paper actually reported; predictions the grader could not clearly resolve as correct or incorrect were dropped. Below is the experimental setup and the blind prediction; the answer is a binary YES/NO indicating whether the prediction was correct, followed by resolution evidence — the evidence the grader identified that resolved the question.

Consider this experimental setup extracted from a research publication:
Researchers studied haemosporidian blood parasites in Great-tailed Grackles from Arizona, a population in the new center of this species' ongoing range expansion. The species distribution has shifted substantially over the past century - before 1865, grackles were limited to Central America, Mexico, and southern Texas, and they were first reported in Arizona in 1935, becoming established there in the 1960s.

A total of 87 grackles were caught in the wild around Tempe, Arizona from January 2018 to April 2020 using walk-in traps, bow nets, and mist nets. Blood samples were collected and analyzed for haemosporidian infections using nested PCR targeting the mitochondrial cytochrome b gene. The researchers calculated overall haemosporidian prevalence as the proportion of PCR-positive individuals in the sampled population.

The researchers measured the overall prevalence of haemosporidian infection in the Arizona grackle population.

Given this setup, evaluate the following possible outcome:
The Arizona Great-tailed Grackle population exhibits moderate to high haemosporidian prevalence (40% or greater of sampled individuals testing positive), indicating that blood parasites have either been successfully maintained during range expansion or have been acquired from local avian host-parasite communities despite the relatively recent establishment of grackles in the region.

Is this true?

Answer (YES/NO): YES